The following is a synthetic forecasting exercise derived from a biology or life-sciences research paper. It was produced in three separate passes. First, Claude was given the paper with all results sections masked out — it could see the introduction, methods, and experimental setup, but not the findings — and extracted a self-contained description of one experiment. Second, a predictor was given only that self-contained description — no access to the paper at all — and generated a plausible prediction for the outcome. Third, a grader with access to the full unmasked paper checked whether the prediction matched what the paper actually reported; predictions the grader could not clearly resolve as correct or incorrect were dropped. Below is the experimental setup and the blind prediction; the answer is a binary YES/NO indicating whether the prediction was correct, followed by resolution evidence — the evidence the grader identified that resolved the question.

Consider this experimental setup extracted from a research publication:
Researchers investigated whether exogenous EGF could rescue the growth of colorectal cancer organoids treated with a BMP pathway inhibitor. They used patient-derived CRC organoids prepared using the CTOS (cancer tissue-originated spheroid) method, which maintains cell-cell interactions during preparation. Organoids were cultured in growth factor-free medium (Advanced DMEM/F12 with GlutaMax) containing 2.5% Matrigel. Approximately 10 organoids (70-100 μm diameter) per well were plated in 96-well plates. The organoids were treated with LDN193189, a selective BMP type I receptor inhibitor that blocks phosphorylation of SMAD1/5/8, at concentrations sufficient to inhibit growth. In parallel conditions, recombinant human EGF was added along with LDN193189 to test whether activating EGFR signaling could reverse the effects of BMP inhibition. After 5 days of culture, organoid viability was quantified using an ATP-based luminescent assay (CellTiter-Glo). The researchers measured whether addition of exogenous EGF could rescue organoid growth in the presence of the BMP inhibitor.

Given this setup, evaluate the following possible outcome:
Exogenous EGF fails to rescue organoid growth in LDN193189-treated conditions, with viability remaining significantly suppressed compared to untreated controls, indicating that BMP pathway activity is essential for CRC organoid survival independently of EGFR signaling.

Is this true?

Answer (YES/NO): NO